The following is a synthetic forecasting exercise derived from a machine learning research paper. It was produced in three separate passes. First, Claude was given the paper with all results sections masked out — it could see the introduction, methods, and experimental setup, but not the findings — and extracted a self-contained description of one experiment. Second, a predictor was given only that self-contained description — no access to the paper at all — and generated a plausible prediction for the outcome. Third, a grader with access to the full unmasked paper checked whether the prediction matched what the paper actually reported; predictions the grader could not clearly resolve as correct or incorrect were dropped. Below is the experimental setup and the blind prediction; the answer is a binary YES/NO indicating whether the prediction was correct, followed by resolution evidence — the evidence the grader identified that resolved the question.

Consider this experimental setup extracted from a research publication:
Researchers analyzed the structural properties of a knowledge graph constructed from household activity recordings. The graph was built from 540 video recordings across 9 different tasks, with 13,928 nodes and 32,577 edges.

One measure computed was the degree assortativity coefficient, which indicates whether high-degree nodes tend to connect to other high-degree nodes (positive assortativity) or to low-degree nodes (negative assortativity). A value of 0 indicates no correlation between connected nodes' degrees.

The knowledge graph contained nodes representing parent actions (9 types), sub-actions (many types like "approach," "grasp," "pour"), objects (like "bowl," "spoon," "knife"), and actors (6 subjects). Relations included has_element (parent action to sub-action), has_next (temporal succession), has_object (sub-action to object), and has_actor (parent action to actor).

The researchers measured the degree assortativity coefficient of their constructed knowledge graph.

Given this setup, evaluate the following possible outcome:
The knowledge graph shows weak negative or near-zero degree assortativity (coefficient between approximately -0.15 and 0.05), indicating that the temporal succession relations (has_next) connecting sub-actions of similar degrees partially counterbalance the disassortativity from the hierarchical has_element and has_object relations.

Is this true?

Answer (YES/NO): NO